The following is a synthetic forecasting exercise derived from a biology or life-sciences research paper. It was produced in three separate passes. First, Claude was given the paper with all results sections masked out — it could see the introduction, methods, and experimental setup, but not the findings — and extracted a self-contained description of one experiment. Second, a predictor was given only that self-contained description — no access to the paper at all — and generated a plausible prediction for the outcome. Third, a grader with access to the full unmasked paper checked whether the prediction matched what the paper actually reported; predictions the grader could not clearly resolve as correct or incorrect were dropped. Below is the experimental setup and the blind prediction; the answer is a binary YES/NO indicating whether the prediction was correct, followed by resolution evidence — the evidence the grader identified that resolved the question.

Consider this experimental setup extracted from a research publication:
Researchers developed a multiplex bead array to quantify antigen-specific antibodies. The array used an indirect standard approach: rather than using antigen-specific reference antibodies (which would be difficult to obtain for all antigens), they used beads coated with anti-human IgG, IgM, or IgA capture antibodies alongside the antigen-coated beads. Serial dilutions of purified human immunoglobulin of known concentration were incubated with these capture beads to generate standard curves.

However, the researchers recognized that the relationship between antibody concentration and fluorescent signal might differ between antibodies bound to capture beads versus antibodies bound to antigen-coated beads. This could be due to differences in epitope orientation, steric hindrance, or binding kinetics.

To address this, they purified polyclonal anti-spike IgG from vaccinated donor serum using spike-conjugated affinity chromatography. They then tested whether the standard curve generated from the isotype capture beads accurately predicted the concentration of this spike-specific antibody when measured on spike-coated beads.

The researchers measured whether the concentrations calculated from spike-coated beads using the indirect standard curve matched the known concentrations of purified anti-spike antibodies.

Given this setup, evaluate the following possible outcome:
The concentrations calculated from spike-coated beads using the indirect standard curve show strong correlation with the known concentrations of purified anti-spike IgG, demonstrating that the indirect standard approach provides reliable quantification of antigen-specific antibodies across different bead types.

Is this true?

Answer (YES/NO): NO